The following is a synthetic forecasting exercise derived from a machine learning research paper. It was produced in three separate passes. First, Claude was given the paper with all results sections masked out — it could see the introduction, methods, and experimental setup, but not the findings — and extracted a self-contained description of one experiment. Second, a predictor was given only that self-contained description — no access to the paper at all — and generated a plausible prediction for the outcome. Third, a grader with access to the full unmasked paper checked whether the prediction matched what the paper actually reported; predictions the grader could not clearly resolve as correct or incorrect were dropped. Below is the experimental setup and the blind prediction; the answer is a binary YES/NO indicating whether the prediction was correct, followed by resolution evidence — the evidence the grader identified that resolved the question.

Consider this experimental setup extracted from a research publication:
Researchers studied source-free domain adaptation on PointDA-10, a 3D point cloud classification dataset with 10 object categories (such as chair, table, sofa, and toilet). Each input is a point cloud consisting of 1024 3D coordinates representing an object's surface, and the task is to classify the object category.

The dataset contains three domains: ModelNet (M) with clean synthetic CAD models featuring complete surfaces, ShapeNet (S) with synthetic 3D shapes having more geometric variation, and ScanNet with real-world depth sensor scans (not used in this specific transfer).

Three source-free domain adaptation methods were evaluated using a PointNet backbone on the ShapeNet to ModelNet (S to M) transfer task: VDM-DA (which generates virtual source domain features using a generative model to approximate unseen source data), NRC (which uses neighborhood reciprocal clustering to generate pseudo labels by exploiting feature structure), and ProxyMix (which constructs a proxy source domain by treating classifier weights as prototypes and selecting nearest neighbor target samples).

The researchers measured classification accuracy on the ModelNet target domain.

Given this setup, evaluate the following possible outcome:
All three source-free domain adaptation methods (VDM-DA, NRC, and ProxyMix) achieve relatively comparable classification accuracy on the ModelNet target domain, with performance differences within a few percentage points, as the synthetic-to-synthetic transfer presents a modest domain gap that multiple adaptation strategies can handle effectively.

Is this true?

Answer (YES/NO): YES